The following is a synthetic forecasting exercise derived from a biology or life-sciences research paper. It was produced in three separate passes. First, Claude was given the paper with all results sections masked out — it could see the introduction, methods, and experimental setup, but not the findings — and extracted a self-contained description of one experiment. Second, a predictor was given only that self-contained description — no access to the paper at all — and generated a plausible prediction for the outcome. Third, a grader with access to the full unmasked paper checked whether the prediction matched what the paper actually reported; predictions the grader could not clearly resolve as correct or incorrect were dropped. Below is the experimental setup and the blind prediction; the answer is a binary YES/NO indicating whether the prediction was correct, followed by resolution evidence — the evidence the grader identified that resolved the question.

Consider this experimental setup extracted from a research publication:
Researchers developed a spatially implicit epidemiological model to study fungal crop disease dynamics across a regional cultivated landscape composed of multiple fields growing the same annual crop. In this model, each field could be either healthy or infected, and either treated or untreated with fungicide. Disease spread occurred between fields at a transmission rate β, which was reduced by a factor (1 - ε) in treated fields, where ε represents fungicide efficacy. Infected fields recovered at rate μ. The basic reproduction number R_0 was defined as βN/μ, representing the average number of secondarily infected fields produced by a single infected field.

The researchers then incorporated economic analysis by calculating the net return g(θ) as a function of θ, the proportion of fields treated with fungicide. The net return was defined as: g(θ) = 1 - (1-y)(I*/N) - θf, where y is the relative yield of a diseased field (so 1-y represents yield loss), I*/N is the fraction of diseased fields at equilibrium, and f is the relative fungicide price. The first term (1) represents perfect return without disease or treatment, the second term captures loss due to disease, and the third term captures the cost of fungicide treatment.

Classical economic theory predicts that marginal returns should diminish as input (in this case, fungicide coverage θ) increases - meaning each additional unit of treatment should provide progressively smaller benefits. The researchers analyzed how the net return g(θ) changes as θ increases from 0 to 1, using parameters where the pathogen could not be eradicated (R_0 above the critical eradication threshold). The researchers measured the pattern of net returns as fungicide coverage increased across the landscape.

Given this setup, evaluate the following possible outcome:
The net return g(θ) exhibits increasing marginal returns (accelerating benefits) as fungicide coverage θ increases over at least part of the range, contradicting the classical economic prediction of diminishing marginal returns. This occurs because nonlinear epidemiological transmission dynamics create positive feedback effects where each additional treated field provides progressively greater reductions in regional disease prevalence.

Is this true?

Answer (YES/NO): YES